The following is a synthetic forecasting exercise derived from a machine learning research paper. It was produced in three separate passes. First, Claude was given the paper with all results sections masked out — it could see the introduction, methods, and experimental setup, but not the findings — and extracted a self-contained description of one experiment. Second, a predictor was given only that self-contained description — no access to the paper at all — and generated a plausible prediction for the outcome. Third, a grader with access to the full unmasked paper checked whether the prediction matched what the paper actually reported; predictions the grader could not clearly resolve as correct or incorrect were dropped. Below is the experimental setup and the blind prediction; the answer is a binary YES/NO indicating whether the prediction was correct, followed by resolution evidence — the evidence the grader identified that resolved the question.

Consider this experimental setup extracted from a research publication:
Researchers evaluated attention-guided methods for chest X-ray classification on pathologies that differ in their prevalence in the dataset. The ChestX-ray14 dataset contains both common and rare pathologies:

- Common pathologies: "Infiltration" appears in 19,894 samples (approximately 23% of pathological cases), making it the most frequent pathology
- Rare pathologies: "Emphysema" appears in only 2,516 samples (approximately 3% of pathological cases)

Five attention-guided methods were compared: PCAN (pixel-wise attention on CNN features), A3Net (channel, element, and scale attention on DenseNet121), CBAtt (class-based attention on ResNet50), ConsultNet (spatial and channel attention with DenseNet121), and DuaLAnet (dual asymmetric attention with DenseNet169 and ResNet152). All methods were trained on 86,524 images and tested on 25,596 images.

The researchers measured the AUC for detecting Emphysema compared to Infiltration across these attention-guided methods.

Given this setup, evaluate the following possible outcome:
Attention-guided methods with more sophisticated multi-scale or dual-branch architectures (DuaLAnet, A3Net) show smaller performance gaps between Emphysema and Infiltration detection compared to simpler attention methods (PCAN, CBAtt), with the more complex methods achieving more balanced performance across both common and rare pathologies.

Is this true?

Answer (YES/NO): NO